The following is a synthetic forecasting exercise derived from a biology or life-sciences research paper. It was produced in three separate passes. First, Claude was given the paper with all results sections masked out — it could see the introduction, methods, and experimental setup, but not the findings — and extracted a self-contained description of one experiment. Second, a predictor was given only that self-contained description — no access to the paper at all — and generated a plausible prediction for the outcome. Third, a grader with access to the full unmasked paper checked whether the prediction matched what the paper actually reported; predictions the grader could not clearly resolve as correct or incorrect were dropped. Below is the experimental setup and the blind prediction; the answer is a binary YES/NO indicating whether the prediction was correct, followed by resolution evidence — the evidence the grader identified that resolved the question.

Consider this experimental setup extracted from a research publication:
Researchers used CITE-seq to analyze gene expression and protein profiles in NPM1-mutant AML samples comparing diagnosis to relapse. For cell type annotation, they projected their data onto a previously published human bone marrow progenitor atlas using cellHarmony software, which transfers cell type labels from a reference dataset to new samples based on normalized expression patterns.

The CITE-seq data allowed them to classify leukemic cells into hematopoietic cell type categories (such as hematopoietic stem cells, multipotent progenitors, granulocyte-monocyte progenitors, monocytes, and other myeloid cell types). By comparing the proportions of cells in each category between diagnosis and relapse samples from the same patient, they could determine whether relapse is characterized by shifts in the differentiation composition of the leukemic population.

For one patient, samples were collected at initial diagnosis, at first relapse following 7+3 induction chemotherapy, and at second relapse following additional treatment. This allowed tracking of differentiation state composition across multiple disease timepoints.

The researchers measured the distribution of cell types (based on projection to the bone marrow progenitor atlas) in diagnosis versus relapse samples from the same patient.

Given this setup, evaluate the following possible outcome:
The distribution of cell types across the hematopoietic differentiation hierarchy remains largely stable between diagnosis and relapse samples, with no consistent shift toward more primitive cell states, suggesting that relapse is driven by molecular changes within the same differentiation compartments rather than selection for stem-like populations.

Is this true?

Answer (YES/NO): NO